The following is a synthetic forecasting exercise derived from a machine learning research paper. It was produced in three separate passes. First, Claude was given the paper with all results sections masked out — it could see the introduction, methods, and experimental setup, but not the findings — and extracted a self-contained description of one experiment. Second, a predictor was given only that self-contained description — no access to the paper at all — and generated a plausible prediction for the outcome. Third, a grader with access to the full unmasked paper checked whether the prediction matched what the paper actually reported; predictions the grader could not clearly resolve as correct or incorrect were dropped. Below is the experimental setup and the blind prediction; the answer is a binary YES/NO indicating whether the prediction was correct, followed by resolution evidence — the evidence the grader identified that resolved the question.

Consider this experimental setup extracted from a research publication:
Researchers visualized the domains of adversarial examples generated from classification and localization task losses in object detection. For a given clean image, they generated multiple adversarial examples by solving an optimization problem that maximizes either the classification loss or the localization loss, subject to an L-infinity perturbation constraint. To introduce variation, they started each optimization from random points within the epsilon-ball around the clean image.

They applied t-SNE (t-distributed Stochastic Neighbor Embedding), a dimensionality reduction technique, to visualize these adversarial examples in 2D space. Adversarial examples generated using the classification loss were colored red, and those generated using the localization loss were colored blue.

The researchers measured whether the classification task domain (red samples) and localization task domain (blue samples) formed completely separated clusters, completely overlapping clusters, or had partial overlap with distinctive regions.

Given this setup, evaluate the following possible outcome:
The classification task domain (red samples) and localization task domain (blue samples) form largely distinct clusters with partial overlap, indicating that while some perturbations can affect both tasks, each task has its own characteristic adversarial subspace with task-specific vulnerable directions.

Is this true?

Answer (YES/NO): YES